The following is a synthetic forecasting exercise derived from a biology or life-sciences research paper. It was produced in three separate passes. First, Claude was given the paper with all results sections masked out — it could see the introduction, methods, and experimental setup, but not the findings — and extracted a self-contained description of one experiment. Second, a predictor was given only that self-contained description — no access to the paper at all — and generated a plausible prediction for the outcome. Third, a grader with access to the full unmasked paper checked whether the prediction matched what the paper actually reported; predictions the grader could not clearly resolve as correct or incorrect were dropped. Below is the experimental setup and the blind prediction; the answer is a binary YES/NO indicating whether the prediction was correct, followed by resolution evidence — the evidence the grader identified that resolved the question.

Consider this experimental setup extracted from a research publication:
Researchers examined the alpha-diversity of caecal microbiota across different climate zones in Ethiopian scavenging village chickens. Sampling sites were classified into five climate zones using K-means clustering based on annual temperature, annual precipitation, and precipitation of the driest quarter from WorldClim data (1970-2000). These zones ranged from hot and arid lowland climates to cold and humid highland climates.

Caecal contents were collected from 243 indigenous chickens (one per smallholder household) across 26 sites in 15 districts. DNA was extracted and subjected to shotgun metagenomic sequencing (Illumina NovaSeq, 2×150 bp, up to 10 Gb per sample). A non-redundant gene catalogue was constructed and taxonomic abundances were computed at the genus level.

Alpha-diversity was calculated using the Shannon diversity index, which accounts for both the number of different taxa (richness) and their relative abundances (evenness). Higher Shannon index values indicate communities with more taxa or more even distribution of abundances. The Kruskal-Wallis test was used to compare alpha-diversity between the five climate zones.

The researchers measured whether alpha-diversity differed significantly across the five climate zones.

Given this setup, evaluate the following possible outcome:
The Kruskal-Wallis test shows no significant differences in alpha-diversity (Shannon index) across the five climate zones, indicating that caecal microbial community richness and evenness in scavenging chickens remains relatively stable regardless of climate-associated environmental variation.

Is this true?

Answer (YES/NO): NO